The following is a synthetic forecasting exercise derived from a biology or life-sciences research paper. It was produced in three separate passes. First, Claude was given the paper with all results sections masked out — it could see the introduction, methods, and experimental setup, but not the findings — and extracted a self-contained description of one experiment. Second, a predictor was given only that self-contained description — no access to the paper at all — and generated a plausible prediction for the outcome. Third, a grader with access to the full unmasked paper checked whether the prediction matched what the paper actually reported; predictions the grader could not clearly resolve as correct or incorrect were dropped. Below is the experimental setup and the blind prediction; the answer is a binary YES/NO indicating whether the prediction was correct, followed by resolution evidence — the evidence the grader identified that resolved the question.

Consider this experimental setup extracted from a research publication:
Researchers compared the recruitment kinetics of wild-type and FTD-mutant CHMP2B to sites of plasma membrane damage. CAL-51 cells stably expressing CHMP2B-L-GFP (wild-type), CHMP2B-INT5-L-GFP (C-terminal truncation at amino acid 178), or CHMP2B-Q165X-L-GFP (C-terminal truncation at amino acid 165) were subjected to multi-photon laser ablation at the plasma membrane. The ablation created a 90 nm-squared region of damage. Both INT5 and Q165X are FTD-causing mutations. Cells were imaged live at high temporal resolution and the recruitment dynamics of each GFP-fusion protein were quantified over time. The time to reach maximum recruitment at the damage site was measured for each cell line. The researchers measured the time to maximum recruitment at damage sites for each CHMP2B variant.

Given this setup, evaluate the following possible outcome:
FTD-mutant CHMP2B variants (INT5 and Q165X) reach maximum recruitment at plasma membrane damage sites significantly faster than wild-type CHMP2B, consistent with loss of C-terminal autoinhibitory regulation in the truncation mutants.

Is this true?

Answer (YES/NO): NO